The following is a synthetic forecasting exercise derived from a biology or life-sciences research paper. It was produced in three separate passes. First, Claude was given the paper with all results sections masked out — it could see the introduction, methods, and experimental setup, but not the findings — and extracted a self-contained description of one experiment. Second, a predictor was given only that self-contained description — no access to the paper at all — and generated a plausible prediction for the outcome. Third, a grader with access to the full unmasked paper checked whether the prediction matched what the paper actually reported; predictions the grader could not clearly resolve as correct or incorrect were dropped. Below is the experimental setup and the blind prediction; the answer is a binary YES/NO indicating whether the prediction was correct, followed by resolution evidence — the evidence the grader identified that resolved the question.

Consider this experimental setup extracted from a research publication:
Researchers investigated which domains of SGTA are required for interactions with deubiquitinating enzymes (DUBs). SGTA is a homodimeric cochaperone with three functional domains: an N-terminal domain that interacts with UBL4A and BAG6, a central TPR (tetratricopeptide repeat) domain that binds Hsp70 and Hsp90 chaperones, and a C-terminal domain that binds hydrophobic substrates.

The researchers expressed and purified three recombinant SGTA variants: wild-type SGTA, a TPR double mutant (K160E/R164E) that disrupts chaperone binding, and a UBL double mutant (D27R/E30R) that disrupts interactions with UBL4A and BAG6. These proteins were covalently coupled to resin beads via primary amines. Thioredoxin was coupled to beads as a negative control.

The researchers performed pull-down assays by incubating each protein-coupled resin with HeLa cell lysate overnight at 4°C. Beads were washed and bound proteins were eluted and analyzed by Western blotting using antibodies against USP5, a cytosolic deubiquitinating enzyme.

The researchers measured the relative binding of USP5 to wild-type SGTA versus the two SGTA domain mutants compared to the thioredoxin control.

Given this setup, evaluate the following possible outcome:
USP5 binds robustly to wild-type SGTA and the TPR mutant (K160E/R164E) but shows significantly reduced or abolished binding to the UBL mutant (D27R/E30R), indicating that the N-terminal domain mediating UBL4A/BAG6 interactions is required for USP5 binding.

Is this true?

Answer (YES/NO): NO